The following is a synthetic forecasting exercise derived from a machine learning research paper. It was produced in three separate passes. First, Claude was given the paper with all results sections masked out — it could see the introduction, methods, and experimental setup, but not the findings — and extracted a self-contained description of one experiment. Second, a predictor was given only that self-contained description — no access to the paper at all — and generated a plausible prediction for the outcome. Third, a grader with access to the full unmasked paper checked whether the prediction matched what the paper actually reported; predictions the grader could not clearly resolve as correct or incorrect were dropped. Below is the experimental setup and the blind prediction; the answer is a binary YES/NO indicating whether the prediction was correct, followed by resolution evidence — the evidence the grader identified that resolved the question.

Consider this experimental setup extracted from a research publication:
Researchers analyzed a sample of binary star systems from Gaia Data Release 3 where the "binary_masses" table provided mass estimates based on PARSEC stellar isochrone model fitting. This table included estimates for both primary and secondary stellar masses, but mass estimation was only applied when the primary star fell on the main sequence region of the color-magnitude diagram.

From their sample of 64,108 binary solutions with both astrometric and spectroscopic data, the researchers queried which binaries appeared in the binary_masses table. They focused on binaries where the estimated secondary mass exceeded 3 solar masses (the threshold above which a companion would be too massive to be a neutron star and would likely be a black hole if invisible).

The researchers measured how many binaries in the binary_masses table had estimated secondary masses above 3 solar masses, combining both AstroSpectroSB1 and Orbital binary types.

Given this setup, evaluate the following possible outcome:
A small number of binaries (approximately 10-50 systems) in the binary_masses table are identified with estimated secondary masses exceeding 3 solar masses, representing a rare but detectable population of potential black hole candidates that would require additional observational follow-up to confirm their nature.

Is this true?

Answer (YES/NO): NO